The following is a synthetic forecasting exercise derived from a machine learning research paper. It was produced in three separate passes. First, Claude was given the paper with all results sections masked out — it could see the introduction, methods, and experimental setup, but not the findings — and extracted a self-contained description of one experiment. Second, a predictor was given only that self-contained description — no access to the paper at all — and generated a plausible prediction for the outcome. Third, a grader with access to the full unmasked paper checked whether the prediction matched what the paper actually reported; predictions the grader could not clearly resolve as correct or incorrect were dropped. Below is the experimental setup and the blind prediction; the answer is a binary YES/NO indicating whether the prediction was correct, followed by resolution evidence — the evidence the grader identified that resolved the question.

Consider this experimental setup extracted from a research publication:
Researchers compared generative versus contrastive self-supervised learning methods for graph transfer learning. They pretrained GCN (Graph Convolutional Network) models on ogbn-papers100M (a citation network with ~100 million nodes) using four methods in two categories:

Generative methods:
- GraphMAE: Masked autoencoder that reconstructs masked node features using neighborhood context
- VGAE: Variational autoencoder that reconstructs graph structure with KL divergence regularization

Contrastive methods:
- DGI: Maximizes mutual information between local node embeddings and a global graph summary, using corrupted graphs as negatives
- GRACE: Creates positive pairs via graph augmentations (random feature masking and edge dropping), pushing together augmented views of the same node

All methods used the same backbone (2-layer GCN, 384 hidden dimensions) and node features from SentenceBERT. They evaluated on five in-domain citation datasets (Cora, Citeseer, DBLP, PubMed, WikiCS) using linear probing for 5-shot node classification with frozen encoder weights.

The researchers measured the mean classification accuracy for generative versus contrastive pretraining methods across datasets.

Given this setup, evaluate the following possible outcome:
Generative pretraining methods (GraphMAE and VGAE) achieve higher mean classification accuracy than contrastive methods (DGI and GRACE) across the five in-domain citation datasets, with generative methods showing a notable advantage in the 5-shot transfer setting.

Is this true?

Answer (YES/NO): YES